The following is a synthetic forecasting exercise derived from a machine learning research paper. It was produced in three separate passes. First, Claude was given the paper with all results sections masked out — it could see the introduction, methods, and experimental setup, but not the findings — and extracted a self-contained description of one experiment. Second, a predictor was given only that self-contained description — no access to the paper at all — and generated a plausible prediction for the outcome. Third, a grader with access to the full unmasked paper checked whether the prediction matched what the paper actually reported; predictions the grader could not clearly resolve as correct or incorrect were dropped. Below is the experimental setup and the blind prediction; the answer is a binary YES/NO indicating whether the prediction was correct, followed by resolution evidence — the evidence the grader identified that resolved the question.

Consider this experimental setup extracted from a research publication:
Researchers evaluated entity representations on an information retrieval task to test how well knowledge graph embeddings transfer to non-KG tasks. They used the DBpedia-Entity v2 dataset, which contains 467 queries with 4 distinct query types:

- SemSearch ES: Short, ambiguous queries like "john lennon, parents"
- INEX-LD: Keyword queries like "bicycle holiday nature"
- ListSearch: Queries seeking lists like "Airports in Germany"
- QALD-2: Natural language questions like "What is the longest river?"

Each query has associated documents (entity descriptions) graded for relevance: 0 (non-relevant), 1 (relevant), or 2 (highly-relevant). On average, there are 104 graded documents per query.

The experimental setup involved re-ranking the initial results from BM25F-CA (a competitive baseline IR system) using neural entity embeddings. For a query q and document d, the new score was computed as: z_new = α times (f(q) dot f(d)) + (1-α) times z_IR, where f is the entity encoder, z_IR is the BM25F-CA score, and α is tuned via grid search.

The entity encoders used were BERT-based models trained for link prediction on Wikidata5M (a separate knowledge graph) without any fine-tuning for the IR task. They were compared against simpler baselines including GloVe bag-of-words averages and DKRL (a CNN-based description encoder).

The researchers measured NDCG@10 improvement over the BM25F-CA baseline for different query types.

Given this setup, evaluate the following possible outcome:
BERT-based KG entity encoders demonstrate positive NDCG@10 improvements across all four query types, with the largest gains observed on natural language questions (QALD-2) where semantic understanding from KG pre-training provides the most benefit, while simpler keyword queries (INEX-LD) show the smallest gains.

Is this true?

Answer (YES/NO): NO